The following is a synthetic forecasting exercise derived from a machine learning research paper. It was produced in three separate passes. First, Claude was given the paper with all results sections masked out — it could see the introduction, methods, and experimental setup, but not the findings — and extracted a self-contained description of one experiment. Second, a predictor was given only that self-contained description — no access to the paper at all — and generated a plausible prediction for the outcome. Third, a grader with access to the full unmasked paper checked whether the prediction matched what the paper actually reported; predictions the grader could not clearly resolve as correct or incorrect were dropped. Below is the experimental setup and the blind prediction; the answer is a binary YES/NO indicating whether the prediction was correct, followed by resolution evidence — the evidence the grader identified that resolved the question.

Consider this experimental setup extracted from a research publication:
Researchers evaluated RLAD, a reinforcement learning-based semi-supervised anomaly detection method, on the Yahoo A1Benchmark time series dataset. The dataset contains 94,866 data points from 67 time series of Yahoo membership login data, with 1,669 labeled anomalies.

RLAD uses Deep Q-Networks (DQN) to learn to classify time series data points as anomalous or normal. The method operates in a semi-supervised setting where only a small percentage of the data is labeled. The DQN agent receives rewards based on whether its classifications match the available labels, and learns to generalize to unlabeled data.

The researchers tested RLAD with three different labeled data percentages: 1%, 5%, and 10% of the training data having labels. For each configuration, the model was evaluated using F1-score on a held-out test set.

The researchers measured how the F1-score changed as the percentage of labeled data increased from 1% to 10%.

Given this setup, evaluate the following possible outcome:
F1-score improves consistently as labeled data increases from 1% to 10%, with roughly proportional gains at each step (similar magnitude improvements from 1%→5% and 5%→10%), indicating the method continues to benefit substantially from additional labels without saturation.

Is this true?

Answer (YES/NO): YES